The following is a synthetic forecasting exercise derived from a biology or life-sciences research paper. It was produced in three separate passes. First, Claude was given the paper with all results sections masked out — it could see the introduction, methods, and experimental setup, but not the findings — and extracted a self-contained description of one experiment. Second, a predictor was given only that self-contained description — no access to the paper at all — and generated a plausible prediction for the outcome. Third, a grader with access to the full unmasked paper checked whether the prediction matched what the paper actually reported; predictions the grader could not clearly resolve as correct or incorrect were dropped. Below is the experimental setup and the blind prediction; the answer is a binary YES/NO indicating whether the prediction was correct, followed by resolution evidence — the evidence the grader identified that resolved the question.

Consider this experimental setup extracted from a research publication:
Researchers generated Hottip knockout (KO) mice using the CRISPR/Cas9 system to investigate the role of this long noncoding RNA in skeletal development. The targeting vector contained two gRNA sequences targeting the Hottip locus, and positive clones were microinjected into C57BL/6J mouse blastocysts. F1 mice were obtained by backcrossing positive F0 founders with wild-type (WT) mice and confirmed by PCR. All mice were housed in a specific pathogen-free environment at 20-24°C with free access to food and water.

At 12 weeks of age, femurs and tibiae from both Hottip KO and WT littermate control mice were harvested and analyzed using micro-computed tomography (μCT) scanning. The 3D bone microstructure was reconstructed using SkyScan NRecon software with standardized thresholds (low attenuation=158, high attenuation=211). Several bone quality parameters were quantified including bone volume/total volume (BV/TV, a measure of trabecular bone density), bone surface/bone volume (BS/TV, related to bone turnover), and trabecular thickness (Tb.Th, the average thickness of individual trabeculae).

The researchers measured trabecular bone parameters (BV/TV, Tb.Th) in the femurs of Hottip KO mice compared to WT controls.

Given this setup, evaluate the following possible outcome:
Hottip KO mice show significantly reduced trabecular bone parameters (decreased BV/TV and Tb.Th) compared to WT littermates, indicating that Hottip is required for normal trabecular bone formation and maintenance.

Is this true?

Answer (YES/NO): YES